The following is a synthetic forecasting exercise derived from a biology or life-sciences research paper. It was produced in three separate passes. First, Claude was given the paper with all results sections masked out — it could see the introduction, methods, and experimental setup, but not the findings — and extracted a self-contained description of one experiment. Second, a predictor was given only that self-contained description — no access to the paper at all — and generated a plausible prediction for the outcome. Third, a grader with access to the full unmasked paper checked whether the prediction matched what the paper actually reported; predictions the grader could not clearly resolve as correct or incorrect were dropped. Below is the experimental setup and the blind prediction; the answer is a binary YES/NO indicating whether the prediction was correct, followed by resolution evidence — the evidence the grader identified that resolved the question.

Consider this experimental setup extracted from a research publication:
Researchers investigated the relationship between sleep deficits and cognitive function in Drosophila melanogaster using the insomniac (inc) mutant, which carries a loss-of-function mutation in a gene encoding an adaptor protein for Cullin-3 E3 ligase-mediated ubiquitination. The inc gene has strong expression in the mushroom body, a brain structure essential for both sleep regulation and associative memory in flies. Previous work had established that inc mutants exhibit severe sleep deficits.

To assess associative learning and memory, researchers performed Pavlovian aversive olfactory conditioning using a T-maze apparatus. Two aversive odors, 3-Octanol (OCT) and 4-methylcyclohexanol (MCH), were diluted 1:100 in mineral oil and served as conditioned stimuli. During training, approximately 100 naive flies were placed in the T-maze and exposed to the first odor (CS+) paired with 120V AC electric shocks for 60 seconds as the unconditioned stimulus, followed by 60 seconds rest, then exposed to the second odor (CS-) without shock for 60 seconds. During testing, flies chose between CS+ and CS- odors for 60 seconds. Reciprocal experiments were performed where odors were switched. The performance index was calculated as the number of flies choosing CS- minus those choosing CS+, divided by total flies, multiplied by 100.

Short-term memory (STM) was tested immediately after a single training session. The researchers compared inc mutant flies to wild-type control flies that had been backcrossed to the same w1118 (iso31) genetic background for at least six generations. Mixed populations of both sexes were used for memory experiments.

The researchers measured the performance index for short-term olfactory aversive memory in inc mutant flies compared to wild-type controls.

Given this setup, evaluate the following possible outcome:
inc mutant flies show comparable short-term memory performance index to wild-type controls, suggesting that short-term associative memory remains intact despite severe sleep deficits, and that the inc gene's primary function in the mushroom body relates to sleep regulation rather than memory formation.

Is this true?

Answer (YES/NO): NO